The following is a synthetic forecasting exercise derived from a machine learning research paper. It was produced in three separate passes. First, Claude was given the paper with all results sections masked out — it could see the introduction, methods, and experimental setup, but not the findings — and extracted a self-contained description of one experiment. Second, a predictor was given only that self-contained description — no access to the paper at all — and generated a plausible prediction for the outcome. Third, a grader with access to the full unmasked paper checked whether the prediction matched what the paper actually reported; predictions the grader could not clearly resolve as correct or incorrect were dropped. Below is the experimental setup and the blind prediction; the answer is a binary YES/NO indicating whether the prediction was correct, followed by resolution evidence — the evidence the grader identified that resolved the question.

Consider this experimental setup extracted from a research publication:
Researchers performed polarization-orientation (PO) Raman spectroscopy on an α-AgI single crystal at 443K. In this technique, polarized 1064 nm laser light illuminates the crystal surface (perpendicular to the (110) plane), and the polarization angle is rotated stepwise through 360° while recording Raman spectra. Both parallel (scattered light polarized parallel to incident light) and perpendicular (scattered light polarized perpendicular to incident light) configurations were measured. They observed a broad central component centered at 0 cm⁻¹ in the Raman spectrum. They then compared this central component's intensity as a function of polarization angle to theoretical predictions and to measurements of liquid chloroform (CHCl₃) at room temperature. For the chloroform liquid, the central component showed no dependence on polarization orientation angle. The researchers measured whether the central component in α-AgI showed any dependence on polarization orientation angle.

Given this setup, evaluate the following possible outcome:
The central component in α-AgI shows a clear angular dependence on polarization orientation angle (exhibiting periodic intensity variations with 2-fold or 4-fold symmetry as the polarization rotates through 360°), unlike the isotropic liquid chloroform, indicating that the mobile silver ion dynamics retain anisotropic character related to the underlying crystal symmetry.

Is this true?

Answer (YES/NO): YES